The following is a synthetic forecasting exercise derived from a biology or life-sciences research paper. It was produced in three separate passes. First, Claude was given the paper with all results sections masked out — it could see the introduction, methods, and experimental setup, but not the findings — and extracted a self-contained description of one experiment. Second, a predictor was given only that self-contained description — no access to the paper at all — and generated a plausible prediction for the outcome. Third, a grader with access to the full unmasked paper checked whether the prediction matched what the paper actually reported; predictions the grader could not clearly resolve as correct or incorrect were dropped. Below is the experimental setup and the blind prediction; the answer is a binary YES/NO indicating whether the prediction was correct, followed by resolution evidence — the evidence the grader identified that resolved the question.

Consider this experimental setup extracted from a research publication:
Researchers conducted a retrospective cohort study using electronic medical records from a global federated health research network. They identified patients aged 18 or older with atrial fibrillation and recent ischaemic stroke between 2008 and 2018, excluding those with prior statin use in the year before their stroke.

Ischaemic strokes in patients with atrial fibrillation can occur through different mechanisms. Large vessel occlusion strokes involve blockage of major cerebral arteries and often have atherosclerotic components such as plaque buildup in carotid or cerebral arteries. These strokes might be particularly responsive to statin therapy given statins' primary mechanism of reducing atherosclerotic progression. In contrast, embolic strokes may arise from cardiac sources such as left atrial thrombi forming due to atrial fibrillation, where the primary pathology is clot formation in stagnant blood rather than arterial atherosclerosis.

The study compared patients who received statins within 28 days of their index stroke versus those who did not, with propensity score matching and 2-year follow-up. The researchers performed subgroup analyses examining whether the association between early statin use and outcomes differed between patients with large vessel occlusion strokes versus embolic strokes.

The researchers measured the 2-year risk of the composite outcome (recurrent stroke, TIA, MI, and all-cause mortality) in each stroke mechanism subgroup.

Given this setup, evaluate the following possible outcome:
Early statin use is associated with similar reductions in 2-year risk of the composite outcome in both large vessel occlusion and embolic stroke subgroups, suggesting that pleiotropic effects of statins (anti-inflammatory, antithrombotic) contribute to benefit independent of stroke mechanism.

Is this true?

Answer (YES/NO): YES